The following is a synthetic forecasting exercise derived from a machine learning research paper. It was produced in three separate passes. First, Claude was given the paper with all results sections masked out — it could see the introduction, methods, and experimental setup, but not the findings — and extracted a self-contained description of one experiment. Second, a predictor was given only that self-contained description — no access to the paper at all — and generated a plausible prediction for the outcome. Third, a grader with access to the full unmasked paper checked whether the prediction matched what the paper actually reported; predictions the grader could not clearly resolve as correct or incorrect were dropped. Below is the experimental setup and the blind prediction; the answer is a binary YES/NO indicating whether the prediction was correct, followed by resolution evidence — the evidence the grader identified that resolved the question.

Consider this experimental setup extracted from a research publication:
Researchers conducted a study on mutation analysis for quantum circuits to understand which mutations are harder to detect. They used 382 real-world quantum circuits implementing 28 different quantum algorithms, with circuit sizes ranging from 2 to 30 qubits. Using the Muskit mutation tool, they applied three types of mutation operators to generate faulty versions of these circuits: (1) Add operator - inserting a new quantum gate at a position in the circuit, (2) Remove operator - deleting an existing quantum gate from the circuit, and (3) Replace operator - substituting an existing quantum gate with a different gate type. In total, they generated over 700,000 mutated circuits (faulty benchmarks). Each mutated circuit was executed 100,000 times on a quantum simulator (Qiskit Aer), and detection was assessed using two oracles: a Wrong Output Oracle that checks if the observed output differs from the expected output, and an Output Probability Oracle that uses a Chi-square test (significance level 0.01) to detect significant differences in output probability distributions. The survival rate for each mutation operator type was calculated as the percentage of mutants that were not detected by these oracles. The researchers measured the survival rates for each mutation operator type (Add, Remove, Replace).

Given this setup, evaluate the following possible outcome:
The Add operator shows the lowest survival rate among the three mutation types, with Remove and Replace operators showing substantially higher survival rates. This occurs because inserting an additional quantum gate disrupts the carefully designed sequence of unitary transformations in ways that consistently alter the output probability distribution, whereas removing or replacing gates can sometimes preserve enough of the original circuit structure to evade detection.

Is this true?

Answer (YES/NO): NO